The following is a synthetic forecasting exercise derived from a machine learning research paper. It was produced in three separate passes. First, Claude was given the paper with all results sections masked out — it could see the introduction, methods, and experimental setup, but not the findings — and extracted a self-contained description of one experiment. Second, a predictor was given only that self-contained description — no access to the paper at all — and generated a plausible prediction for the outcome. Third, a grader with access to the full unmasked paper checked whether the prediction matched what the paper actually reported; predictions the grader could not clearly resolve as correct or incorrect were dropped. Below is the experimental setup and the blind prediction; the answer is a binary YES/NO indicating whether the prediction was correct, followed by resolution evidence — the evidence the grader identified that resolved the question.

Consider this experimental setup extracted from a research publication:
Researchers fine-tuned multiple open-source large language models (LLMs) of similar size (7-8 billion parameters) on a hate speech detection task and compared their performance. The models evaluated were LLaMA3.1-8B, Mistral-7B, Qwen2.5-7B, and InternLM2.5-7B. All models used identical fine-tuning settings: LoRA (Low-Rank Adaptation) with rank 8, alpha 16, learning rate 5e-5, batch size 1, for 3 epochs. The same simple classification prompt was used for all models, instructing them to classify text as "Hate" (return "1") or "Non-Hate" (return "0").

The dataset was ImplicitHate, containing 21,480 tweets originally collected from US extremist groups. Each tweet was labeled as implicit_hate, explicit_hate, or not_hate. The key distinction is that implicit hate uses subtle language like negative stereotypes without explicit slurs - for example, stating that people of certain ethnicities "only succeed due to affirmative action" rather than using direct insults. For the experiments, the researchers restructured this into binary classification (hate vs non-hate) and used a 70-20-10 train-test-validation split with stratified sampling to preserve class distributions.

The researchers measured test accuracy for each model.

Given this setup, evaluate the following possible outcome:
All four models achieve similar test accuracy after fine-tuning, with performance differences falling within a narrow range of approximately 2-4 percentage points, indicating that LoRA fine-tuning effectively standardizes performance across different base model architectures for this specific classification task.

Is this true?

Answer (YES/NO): NO